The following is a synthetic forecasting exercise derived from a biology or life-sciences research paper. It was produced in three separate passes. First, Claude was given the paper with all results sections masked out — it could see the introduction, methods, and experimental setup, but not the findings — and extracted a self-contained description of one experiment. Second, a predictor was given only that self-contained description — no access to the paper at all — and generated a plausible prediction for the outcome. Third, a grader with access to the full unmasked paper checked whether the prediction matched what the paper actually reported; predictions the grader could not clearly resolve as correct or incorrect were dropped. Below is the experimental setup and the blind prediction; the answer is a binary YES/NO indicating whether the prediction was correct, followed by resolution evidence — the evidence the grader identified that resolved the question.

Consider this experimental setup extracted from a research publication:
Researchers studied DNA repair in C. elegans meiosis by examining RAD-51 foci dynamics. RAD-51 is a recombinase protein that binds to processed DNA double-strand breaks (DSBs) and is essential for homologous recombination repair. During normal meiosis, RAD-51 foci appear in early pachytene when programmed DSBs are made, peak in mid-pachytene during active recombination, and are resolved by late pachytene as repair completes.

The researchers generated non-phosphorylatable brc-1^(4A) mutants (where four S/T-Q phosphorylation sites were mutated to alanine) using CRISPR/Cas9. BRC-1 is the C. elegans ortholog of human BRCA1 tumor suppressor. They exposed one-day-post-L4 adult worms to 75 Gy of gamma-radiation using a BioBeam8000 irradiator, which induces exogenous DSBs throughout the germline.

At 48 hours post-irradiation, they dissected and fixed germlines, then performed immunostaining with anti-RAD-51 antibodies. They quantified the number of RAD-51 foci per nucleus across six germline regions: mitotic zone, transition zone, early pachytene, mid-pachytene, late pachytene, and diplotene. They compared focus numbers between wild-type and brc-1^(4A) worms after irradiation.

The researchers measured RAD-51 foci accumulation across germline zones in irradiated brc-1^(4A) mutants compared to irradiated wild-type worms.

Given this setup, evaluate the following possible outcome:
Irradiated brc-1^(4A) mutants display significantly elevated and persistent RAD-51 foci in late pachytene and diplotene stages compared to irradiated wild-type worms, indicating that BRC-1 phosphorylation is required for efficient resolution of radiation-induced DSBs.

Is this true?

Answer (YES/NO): YES